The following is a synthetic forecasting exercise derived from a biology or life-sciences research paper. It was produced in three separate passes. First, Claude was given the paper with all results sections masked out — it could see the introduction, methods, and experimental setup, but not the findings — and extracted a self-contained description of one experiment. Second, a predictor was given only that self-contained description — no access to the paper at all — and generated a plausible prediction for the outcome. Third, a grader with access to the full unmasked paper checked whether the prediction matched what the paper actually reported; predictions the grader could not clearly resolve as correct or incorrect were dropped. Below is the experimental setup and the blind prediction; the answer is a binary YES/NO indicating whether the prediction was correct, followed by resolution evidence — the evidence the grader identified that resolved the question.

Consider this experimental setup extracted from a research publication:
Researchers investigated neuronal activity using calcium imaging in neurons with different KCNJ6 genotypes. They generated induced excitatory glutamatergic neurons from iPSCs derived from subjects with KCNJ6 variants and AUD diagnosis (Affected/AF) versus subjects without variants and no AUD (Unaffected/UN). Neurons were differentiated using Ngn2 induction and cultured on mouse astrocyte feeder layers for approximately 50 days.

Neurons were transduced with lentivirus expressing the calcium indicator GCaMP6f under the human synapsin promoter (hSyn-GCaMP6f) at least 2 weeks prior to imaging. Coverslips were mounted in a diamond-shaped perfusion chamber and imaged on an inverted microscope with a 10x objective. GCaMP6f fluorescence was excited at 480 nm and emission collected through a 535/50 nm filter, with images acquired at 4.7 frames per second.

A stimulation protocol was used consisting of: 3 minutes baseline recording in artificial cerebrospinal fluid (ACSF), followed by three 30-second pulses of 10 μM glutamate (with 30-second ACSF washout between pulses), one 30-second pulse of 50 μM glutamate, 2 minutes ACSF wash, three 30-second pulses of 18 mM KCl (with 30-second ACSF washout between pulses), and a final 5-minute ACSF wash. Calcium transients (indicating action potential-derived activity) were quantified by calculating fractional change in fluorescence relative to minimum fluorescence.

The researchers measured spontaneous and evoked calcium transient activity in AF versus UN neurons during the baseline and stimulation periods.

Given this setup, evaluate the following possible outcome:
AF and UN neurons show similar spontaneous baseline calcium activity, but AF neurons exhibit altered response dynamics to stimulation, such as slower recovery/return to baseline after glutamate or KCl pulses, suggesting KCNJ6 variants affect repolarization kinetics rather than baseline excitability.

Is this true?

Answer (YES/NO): NO